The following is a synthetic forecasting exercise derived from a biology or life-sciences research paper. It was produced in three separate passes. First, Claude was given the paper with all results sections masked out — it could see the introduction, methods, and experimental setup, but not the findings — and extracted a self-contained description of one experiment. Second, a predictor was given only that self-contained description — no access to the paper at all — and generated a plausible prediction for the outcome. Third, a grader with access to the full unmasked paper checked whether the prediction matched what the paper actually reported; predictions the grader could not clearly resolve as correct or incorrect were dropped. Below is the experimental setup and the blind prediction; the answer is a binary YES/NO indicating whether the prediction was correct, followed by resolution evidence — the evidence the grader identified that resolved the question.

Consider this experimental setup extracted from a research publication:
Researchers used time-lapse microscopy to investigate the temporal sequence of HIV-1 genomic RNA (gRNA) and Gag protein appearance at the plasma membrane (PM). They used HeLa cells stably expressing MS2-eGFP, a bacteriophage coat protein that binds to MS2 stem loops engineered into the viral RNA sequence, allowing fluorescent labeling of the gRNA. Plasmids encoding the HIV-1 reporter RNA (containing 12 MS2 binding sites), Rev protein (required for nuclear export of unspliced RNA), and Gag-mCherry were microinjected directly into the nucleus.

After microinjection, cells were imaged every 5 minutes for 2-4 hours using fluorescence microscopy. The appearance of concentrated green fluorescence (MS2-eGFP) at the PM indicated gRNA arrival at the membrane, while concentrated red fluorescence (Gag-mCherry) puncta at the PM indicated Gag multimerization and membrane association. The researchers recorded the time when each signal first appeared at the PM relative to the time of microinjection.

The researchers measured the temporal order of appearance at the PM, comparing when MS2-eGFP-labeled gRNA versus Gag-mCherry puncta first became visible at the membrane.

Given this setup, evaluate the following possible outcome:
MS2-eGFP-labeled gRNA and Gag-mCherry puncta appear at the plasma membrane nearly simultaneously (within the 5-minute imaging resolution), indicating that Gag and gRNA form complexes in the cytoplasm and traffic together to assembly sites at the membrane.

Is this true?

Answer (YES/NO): NO